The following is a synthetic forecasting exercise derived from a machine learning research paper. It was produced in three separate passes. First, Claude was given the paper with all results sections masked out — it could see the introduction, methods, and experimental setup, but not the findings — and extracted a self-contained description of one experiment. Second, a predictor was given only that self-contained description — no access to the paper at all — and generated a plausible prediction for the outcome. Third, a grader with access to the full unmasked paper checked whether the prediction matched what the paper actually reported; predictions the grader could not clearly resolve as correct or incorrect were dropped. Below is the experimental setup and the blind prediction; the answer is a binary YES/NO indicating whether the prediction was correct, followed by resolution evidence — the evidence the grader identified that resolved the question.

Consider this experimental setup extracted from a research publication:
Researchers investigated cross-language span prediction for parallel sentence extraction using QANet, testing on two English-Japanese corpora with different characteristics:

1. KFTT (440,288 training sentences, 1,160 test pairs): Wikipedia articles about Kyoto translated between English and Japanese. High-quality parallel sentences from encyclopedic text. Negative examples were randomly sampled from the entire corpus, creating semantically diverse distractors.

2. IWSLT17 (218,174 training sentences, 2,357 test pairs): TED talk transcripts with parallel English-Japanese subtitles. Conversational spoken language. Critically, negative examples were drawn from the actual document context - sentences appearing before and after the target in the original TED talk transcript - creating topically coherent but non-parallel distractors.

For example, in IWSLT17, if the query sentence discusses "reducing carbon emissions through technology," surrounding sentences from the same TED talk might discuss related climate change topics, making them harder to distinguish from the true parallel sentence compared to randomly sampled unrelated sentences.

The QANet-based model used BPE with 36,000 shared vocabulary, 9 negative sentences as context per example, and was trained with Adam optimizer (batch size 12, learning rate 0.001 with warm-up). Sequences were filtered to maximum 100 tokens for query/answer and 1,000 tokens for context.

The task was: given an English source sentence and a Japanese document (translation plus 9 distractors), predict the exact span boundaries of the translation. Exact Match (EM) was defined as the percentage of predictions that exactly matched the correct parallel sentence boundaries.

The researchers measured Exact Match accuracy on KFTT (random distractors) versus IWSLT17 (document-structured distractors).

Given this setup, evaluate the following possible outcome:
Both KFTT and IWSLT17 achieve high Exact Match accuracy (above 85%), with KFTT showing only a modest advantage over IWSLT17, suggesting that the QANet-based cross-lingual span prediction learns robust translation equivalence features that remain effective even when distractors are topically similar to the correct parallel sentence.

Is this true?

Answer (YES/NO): NO